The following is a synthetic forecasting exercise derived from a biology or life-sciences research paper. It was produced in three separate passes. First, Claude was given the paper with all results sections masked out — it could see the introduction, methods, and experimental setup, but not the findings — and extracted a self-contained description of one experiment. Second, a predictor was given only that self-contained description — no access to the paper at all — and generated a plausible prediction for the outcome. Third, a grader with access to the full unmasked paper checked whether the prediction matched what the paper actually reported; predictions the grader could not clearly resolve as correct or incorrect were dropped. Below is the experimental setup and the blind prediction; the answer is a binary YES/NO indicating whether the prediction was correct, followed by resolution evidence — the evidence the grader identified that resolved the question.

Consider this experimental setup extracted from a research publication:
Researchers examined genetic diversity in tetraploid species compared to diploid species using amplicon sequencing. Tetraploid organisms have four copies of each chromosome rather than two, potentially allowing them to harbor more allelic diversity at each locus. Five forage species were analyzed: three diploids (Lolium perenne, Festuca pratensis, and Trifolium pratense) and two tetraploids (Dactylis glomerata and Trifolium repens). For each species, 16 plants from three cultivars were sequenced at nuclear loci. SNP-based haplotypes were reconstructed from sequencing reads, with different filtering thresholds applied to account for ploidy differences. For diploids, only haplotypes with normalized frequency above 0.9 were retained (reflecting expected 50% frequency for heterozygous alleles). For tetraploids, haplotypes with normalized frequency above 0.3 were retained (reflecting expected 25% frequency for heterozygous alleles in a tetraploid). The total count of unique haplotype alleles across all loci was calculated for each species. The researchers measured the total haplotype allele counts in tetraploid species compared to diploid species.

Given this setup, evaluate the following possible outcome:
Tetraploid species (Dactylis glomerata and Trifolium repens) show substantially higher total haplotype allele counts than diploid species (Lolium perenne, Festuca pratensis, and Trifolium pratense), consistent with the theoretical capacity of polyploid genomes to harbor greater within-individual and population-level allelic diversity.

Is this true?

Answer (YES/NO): NO